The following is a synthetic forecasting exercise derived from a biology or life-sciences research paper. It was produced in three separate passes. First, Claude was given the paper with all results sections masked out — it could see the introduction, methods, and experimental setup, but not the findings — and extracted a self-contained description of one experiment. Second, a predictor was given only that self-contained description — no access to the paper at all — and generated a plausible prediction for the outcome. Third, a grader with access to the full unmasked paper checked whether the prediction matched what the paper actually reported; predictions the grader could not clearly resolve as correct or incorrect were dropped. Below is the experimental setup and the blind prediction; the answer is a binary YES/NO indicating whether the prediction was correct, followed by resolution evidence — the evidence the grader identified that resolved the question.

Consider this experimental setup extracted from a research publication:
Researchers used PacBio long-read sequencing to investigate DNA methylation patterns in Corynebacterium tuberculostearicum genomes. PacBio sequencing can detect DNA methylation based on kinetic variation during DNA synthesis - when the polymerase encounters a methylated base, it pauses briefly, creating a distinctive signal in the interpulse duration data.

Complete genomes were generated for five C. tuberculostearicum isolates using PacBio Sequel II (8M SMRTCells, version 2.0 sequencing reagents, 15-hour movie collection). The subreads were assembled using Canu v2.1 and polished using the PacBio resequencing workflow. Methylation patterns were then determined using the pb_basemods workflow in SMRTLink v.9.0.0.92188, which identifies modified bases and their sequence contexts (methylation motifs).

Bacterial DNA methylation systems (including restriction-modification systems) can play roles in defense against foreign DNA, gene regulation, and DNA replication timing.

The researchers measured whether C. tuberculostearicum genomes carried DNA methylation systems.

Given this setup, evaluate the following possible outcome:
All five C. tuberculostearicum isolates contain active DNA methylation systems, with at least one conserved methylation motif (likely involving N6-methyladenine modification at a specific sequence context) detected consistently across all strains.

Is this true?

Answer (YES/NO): YES